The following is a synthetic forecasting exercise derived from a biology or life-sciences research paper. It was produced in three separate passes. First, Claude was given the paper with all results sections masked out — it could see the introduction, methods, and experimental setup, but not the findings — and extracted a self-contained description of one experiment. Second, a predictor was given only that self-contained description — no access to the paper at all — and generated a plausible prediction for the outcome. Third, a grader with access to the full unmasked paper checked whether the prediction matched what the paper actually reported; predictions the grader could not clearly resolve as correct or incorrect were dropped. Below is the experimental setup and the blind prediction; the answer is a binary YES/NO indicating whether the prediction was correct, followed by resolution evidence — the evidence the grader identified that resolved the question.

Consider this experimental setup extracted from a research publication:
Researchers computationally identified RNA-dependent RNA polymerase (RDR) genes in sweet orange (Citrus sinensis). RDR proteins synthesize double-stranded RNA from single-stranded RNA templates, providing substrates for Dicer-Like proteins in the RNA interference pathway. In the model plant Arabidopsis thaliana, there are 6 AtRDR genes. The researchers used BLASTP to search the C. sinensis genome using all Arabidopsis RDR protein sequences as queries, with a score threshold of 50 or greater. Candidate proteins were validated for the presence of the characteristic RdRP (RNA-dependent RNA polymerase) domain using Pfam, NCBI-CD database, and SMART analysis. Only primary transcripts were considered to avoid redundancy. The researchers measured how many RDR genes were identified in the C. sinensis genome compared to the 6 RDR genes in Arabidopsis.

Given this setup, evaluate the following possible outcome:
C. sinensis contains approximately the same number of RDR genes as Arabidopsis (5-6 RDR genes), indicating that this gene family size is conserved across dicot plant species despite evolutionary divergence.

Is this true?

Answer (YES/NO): NO